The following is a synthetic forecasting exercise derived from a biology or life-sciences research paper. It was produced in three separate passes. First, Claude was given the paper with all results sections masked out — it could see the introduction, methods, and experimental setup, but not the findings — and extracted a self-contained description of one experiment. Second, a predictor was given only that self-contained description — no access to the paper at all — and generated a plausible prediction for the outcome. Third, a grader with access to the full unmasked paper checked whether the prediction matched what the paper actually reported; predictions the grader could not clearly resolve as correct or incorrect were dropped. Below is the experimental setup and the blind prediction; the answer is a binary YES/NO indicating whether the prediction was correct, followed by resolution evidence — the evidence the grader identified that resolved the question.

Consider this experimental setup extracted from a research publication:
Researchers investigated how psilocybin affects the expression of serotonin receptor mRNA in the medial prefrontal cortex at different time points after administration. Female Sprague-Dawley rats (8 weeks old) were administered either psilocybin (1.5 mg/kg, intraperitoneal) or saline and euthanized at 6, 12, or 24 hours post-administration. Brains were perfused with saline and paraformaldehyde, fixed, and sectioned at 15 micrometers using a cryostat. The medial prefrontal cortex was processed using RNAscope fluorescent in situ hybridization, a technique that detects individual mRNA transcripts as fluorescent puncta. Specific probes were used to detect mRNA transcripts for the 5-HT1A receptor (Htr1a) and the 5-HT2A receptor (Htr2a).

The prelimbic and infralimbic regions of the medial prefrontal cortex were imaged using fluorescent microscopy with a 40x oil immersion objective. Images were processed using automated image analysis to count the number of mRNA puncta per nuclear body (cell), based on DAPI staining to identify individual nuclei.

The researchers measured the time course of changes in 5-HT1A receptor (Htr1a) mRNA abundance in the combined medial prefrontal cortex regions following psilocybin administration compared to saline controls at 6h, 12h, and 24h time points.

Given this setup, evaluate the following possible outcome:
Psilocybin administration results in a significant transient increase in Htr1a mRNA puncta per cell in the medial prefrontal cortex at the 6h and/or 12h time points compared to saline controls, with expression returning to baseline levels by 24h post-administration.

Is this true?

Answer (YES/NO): NO